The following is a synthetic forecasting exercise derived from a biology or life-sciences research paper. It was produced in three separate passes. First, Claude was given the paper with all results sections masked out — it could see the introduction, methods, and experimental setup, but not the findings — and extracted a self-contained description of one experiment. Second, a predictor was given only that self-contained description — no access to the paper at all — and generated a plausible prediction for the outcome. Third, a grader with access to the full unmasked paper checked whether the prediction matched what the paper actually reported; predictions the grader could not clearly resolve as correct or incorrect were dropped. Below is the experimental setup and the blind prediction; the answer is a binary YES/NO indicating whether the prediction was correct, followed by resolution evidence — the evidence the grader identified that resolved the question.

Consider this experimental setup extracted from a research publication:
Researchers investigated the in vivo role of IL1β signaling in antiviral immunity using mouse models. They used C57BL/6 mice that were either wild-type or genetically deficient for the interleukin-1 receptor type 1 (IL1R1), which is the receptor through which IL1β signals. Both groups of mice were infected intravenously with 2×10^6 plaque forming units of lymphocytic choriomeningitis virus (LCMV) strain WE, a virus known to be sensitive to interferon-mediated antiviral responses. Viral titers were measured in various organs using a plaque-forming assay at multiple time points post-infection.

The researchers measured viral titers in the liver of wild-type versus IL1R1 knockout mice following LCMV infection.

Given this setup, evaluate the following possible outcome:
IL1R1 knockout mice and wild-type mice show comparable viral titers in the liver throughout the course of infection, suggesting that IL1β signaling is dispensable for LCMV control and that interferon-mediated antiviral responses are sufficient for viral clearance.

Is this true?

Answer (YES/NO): NO